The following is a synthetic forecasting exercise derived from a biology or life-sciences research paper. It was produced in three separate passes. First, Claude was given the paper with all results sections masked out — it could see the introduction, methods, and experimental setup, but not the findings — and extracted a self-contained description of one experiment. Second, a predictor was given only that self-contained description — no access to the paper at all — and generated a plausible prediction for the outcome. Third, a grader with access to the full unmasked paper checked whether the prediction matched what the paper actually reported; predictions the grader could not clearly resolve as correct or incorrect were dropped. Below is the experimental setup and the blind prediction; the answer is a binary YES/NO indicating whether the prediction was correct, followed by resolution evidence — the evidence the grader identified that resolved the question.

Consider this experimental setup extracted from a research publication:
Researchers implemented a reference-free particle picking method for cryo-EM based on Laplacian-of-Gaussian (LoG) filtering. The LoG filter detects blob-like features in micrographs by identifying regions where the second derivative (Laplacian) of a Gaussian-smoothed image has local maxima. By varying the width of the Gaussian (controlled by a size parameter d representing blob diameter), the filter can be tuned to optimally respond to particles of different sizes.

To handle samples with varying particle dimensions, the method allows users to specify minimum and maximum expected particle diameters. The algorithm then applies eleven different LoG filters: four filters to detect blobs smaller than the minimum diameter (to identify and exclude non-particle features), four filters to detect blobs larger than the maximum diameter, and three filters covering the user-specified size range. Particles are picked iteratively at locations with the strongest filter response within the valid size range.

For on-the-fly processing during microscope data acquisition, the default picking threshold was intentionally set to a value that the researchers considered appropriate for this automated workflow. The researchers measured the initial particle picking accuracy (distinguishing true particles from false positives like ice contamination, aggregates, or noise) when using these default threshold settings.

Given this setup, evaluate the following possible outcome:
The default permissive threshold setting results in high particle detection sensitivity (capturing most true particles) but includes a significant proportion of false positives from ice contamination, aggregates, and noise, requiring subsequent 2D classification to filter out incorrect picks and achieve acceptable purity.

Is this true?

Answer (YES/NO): YES